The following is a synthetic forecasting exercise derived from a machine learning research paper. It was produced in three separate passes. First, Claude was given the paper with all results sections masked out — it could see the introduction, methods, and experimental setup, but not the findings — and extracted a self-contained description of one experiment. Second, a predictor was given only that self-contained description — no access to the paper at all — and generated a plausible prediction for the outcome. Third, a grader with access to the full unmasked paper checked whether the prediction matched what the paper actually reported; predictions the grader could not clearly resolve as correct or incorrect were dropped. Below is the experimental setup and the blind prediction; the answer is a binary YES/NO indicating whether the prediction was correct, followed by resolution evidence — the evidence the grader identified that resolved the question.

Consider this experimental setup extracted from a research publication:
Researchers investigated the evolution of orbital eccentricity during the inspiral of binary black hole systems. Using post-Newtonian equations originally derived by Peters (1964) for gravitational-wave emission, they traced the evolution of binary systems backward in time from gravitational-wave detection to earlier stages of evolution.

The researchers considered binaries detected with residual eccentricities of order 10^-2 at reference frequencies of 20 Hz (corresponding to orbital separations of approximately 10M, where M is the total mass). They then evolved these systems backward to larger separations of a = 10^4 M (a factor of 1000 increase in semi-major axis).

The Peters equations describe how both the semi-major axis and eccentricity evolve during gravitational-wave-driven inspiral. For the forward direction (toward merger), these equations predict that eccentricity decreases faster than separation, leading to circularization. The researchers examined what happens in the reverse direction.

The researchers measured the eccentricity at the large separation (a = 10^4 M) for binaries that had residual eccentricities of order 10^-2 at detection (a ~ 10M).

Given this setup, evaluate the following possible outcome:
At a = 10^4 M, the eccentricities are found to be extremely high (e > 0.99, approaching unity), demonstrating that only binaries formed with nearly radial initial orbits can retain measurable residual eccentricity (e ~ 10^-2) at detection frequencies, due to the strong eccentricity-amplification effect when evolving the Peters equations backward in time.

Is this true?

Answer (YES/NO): NO